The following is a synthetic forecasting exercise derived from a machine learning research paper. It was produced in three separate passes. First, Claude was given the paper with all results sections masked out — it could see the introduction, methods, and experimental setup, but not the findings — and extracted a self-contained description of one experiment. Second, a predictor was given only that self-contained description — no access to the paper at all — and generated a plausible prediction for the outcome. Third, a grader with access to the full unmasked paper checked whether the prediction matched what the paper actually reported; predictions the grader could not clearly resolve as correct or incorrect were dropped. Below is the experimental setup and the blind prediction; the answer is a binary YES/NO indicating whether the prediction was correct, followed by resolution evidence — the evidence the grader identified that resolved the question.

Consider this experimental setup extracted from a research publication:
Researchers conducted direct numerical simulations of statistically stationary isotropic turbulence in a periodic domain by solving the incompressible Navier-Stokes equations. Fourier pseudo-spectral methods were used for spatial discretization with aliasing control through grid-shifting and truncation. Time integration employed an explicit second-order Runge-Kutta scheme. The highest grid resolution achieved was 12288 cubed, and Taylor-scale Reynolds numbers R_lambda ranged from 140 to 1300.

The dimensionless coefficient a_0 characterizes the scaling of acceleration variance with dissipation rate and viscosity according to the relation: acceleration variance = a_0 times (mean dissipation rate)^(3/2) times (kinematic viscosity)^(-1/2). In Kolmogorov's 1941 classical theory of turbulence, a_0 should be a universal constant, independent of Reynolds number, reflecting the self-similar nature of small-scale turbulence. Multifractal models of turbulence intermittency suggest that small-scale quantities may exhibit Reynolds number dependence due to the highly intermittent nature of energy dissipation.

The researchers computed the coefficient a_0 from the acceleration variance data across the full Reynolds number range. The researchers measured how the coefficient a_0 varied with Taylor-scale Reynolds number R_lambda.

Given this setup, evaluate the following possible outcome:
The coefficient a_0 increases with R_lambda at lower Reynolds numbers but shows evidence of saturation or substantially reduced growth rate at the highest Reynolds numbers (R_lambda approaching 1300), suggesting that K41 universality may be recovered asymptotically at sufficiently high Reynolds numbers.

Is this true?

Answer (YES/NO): NO